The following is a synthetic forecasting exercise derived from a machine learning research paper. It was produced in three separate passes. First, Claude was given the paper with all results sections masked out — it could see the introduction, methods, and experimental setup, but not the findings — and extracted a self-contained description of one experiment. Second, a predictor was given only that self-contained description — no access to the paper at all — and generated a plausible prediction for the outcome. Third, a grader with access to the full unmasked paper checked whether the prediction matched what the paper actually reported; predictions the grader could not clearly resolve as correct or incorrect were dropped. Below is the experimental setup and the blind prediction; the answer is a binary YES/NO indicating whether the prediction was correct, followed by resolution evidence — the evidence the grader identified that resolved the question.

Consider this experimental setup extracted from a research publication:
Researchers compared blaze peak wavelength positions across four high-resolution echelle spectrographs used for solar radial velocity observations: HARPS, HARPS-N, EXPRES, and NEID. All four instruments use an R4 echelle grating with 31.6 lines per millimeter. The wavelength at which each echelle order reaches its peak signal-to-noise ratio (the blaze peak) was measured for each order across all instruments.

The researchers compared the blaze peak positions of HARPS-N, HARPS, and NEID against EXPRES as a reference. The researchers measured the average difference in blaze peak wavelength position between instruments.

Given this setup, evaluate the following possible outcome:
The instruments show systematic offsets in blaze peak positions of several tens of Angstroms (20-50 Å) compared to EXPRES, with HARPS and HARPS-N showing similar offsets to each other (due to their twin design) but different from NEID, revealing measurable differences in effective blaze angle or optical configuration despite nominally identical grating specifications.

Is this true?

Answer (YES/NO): NO